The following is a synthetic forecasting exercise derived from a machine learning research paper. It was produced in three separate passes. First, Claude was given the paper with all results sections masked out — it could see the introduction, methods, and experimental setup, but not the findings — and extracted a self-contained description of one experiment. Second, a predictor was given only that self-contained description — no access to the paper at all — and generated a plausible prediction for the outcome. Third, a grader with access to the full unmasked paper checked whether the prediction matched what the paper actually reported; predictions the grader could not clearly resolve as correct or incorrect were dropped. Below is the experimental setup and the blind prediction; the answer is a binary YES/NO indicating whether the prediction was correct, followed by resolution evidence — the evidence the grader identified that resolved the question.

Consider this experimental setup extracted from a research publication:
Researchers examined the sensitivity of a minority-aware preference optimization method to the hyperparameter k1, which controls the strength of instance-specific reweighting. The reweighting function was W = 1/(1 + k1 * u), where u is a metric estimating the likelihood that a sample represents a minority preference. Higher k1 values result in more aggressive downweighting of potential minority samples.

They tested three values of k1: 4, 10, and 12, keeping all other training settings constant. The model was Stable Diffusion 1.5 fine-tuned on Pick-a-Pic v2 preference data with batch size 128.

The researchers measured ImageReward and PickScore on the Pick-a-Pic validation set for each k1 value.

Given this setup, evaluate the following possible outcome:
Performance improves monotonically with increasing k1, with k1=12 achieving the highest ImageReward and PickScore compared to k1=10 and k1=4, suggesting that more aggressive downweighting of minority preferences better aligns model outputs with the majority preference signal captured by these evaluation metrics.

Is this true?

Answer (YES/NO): NO